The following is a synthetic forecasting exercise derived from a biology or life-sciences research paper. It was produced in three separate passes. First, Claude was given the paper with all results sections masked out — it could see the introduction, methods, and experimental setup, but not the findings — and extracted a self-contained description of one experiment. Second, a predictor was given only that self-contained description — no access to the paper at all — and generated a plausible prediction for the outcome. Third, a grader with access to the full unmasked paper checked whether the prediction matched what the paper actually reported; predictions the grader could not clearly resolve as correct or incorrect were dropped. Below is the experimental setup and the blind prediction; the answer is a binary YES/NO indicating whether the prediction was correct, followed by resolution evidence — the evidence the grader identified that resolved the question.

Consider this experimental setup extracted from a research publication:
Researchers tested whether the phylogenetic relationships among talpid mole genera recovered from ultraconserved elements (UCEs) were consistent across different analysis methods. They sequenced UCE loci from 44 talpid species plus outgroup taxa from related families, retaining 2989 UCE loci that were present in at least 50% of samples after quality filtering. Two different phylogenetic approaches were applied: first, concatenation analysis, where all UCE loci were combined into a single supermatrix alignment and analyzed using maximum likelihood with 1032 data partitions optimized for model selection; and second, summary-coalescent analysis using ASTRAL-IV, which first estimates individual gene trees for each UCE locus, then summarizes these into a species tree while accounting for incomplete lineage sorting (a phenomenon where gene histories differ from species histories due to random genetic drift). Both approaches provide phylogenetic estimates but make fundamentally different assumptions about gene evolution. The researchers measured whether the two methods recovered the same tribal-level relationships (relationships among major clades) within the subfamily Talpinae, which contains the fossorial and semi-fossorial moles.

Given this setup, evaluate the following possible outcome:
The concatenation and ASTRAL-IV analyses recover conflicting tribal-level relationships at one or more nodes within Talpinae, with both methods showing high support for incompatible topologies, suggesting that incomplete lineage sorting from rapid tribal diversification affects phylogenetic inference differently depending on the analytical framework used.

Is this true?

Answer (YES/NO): NO